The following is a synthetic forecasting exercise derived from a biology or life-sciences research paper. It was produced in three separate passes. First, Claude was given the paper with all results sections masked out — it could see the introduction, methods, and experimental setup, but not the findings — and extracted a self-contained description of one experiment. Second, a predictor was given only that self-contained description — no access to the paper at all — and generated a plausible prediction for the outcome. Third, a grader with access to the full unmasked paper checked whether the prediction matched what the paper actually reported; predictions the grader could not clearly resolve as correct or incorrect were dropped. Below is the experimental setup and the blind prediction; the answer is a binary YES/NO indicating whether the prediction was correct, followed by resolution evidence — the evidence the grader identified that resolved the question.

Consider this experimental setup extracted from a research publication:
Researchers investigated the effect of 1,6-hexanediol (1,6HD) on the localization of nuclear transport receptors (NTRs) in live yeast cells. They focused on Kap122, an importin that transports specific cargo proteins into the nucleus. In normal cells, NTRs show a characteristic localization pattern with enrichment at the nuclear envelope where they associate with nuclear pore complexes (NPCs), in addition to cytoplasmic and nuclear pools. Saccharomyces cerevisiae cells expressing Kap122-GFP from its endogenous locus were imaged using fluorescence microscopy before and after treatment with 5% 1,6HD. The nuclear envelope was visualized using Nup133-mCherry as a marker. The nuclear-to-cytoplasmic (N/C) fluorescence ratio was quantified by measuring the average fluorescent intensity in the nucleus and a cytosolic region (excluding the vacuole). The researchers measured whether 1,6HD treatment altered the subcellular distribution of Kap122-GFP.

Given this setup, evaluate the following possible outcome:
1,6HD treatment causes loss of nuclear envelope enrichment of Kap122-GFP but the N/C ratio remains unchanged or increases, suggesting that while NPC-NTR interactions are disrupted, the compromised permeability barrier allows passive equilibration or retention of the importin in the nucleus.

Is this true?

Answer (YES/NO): NO